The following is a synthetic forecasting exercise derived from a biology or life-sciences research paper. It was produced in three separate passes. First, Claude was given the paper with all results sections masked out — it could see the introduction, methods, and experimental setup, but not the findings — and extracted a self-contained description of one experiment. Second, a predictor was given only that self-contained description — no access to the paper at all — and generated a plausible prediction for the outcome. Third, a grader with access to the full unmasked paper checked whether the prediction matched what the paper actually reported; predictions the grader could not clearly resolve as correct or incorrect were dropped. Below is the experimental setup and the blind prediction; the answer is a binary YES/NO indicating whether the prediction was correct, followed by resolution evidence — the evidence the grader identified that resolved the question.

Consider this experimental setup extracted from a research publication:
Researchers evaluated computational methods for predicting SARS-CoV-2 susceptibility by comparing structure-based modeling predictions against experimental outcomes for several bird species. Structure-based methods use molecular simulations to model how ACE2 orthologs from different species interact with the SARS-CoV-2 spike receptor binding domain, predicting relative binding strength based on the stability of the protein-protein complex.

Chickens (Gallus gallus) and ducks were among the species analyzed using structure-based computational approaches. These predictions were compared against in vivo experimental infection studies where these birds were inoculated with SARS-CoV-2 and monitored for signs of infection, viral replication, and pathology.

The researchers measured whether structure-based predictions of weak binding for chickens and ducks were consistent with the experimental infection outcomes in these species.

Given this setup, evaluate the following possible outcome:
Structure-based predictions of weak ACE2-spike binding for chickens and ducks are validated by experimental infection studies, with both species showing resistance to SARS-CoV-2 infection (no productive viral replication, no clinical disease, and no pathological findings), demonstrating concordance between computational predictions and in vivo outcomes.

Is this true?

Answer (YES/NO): YES